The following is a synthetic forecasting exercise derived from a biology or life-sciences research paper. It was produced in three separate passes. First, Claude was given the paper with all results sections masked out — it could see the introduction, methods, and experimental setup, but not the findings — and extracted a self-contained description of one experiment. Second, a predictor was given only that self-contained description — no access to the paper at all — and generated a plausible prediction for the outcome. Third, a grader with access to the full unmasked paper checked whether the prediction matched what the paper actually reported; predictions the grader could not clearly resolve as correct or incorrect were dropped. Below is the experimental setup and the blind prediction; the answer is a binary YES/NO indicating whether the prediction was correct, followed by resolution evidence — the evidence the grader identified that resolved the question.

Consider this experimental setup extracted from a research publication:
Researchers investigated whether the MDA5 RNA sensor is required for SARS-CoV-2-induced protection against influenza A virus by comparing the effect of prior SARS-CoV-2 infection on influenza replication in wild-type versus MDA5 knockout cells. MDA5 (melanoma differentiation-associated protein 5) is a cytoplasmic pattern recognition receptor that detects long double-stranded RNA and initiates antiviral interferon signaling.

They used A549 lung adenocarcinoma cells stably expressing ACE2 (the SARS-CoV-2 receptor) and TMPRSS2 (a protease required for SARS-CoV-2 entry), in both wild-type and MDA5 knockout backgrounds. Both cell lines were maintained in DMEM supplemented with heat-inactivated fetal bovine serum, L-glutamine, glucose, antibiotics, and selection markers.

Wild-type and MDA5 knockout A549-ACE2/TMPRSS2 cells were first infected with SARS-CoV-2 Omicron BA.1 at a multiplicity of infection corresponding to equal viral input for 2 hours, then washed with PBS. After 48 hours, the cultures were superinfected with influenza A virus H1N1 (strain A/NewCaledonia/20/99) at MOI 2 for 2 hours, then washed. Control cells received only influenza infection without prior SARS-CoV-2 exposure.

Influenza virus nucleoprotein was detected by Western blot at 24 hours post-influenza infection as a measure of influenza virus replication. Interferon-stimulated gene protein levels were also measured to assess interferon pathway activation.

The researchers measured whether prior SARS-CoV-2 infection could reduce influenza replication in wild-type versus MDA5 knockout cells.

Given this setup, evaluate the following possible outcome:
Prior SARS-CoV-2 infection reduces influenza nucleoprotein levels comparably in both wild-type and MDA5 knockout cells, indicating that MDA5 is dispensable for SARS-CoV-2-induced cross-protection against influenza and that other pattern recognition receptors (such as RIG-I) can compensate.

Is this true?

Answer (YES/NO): NO